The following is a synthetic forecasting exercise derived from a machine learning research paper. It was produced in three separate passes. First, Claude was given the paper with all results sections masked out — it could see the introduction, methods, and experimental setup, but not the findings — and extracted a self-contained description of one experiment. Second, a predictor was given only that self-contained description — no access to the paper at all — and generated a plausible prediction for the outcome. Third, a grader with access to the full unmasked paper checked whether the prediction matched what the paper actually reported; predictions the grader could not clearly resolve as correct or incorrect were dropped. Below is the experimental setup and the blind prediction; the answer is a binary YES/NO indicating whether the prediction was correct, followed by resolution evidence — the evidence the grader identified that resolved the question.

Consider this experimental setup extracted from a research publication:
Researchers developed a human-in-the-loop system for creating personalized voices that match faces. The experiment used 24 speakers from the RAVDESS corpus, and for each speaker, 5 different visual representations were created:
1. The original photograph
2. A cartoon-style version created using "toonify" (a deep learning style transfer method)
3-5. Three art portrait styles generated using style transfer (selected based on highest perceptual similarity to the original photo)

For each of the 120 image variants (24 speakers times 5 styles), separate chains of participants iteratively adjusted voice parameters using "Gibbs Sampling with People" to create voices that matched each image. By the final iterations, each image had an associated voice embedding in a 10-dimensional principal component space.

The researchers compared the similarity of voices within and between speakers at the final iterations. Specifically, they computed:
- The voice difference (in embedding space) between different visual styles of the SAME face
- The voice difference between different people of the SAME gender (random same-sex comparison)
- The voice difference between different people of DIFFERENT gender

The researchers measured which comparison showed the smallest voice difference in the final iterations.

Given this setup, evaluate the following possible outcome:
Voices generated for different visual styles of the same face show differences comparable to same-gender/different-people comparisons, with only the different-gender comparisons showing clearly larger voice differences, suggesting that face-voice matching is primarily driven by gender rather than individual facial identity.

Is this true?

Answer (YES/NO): NO